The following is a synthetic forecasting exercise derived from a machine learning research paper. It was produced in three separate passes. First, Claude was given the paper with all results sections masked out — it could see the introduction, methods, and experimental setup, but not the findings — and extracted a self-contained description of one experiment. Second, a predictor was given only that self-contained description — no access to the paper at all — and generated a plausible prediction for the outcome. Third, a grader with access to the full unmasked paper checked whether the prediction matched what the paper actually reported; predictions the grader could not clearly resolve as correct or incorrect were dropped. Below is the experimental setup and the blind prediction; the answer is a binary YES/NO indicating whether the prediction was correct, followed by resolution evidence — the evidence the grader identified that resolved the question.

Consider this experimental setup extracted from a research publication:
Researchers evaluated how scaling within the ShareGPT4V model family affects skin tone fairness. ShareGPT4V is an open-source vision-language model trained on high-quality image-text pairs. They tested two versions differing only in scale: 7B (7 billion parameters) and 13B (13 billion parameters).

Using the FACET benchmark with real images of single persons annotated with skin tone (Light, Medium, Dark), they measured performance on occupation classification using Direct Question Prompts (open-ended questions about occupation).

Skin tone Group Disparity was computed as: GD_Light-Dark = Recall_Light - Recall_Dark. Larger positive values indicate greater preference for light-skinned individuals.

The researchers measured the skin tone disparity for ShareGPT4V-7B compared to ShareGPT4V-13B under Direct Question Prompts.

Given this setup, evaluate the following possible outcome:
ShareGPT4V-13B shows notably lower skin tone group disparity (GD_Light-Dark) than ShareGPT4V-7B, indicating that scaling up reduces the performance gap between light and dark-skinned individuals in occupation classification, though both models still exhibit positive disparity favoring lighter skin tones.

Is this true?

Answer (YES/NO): YES